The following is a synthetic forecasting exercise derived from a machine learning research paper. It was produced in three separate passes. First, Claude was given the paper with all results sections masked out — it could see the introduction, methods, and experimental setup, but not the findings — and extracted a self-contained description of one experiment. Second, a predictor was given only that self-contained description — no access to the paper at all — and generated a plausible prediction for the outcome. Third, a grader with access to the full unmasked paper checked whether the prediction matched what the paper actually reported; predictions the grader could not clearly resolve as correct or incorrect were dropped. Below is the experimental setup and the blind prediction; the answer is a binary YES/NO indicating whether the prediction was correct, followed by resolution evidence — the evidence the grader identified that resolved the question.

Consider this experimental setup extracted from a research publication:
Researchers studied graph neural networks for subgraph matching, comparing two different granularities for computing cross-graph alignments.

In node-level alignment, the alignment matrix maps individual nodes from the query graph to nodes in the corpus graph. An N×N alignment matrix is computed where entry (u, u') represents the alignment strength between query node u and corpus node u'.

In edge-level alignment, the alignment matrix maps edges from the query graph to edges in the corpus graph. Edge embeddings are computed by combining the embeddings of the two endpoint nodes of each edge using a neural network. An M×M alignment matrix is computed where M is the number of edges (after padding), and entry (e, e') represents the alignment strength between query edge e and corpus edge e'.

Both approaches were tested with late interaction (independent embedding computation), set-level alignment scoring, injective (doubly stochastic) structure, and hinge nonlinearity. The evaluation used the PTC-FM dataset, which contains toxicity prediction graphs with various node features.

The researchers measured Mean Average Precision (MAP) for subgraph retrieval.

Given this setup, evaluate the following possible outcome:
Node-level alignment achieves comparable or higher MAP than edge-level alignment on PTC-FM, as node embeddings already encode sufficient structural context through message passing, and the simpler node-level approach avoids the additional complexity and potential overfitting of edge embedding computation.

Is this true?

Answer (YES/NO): NO